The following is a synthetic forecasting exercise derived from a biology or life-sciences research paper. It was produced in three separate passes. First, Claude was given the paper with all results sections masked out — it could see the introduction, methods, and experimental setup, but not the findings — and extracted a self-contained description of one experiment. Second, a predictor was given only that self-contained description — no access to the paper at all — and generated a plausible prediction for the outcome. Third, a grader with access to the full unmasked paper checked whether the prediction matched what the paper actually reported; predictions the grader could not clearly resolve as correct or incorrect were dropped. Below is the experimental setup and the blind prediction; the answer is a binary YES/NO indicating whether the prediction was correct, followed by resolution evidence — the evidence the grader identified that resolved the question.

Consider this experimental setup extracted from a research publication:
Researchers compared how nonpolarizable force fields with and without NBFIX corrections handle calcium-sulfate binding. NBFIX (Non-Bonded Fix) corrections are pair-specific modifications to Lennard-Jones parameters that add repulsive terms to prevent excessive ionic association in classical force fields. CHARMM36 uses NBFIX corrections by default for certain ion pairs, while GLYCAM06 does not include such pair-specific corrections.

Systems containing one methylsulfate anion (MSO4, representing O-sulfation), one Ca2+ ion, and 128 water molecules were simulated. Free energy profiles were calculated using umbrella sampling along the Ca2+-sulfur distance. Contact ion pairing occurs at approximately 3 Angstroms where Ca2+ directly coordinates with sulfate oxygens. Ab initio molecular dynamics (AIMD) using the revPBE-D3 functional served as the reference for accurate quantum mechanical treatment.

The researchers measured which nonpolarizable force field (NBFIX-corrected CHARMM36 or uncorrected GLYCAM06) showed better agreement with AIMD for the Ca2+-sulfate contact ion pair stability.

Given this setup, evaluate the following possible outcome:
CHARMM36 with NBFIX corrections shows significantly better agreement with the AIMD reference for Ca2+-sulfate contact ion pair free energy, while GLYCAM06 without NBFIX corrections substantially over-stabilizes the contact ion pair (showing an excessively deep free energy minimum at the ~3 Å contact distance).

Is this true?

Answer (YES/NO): NO